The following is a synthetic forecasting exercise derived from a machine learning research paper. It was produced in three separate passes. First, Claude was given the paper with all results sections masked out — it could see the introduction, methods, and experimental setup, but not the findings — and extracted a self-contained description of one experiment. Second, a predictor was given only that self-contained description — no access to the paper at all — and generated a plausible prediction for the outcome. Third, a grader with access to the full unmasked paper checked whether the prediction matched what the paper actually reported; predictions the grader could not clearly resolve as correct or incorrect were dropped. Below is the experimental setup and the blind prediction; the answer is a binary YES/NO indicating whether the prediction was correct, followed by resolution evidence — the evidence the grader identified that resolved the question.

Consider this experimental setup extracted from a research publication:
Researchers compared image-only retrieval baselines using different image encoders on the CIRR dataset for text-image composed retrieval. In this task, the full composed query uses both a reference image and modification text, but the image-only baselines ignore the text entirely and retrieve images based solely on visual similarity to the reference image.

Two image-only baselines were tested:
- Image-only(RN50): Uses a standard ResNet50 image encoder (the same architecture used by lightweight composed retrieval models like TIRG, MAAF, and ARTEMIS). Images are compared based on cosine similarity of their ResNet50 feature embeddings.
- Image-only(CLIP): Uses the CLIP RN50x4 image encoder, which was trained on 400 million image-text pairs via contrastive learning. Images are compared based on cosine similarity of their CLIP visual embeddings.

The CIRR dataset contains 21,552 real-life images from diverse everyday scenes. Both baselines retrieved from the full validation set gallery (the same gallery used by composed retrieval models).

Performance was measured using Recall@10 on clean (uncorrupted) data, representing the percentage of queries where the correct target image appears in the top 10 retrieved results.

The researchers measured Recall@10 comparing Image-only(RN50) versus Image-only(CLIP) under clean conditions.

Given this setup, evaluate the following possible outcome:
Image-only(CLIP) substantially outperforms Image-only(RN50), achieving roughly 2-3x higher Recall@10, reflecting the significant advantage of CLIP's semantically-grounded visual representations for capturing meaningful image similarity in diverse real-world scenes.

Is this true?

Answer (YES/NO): NO